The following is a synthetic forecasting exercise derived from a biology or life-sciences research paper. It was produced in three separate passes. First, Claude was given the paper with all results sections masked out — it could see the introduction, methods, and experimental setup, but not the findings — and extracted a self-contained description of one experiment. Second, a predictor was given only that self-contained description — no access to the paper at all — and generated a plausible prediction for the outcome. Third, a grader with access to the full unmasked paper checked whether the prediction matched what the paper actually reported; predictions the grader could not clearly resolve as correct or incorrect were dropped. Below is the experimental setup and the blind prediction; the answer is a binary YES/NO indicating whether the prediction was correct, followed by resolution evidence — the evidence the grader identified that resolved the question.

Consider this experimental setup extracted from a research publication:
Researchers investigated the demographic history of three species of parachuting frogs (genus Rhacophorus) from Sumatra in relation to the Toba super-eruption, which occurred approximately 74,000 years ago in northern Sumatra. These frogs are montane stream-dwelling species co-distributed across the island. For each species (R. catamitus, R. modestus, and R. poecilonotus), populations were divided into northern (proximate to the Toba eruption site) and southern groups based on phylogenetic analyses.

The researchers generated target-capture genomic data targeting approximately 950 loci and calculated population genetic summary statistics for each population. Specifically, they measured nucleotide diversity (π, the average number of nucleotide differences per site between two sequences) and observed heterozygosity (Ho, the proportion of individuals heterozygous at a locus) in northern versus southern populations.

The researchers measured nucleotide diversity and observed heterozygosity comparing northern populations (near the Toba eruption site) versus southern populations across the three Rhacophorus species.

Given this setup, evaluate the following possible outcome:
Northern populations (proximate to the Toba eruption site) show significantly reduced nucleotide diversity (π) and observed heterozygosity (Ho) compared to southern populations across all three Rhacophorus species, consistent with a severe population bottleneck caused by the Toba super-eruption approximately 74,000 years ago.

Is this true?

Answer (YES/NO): NO